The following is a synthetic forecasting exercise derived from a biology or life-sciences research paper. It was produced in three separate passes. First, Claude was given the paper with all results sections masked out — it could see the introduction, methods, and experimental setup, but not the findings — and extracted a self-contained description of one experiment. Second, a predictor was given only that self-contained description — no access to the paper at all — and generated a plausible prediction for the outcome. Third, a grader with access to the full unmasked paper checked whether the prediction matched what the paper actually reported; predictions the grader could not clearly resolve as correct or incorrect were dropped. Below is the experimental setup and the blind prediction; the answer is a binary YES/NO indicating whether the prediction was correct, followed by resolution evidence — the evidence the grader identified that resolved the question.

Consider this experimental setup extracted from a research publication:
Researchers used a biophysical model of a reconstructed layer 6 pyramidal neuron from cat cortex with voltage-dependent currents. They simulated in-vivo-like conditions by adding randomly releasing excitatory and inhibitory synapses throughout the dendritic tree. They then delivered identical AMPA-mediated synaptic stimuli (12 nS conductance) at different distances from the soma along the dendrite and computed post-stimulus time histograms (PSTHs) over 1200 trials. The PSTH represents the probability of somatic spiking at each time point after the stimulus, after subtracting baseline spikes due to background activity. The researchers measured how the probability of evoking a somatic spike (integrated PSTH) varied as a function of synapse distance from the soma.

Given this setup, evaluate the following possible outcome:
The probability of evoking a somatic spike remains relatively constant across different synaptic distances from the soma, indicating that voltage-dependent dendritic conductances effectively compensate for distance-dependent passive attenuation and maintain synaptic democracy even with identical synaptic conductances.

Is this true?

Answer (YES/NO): YES